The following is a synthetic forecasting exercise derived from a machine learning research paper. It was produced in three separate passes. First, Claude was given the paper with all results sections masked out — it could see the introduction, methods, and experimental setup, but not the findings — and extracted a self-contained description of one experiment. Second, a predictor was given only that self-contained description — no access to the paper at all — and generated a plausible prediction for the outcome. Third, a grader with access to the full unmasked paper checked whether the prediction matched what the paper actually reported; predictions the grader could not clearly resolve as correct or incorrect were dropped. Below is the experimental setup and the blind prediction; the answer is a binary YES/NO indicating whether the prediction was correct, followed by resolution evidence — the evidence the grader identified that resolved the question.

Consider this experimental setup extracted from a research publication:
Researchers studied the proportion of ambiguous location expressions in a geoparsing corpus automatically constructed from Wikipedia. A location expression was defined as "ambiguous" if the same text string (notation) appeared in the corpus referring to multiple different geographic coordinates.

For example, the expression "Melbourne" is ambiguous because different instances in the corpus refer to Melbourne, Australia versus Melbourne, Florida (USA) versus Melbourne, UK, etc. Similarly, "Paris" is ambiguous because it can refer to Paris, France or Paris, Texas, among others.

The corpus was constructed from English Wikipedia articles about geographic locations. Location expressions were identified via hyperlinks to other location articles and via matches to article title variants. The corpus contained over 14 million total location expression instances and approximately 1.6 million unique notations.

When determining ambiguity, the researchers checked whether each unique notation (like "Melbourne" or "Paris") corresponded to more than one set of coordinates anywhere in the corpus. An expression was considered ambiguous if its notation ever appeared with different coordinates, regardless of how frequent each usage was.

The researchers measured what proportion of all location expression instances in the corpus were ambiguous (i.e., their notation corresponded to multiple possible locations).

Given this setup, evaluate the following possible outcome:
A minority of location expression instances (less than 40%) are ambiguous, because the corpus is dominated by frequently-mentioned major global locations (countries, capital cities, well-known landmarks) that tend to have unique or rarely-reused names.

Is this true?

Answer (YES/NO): NO